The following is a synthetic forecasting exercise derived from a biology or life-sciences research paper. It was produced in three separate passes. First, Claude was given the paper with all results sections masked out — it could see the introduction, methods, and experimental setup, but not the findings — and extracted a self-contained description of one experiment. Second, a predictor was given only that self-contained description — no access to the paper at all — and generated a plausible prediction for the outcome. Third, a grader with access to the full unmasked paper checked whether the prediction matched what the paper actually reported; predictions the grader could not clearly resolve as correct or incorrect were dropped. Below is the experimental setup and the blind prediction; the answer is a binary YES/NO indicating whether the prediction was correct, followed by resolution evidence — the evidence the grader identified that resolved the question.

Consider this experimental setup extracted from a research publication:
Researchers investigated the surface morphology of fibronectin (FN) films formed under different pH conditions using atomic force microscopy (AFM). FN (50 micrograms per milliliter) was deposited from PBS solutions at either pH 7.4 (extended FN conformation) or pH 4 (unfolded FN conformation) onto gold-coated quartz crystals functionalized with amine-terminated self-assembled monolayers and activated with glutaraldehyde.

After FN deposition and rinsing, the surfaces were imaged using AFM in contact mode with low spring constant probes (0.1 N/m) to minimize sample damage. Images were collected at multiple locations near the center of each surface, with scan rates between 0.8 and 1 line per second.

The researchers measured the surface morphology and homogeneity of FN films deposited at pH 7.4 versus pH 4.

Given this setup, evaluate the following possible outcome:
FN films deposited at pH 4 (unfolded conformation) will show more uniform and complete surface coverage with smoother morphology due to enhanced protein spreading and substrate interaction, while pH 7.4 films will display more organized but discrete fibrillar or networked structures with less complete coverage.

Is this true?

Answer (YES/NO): NO